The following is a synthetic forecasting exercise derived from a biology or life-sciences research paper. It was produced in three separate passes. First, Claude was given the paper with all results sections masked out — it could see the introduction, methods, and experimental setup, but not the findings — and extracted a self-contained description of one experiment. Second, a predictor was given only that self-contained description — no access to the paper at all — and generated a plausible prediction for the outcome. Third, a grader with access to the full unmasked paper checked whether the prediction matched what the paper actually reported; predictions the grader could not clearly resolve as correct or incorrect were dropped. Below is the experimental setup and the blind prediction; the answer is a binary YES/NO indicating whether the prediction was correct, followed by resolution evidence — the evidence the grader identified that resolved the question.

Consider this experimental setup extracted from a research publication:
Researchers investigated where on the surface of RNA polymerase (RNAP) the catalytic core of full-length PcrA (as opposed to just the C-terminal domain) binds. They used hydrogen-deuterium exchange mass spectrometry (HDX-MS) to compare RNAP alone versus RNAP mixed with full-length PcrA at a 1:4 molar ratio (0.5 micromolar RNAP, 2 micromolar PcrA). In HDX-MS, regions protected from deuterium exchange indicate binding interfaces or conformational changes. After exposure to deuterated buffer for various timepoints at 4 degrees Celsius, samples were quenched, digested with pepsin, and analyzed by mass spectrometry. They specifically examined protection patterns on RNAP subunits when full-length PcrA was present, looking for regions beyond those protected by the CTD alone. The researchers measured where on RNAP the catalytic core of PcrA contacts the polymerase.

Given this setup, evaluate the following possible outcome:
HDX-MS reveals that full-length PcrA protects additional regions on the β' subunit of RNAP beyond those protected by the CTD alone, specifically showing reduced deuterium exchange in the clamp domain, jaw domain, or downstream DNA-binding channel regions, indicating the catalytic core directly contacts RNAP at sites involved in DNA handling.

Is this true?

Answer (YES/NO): NO